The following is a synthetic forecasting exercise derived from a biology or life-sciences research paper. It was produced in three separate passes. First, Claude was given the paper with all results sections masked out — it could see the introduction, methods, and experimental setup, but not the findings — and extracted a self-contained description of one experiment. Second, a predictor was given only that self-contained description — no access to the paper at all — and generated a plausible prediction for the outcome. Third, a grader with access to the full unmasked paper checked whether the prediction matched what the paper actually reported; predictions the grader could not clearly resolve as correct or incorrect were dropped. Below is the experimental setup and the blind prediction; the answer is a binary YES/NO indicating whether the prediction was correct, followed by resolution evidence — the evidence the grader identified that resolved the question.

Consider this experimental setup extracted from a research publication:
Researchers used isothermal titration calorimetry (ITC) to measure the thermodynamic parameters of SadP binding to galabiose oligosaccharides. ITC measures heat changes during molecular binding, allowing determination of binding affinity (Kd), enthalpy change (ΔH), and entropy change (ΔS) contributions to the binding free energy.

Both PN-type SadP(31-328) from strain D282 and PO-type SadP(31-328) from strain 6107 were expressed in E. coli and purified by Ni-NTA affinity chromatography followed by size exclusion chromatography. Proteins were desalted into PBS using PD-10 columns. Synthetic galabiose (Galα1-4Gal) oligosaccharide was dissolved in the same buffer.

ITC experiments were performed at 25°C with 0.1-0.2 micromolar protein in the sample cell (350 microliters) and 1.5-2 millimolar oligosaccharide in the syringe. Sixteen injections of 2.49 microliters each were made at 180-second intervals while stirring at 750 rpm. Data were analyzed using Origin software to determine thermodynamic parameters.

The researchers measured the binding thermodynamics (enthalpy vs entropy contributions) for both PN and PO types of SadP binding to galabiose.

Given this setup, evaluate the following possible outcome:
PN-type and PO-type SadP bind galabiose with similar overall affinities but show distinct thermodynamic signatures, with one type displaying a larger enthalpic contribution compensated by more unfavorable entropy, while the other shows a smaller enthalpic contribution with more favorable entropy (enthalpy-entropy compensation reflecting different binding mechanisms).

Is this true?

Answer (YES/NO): NO